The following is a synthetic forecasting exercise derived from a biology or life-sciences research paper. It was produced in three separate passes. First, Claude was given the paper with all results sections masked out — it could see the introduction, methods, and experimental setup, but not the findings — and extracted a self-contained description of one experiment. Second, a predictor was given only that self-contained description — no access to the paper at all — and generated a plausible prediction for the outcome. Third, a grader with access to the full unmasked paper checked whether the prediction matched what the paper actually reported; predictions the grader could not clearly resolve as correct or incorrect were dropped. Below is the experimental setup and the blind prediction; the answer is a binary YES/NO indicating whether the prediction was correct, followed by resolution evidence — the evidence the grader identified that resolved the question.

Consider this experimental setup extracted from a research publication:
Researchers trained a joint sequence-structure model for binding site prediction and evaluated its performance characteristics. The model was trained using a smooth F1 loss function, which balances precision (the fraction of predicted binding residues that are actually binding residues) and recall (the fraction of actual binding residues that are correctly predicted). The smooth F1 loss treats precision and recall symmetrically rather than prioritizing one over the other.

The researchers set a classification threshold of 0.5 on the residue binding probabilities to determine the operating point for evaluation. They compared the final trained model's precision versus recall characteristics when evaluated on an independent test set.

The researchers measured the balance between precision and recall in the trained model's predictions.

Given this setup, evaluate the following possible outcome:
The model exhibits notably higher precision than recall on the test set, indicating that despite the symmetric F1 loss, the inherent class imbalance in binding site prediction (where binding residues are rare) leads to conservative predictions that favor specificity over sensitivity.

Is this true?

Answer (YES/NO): NO